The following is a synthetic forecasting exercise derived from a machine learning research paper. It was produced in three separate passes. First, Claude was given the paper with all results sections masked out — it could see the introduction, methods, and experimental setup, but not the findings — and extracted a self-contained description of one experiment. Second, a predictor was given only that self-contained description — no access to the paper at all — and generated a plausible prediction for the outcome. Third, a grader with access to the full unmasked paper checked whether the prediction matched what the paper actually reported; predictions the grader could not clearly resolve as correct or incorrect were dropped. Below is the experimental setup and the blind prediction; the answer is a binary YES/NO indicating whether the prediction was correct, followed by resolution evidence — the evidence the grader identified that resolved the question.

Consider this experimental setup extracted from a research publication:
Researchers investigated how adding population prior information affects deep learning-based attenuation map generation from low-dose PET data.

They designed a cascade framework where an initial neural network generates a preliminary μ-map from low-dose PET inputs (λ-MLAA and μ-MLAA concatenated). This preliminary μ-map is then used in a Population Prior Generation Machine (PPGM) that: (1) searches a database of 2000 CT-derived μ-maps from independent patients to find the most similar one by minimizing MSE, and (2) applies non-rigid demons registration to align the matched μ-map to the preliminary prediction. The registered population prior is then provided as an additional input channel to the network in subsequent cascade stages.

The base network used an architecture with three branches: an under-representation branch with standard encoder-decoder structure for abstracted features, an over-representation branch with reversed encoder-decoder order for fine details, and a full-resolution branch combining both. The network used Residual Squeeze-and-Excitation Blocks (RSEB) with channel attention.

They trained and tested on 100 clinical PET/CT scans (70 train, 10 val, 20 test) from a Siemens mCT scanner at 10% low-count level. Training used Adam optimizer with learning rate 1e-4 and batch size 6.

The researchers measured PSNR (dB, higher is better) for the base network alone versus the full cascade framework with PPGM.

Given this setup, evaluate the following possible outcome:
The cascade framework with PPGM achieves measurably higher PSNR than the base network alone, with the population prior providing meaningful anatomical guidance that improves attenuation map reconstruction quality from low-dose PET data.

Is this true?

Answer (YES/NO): YES